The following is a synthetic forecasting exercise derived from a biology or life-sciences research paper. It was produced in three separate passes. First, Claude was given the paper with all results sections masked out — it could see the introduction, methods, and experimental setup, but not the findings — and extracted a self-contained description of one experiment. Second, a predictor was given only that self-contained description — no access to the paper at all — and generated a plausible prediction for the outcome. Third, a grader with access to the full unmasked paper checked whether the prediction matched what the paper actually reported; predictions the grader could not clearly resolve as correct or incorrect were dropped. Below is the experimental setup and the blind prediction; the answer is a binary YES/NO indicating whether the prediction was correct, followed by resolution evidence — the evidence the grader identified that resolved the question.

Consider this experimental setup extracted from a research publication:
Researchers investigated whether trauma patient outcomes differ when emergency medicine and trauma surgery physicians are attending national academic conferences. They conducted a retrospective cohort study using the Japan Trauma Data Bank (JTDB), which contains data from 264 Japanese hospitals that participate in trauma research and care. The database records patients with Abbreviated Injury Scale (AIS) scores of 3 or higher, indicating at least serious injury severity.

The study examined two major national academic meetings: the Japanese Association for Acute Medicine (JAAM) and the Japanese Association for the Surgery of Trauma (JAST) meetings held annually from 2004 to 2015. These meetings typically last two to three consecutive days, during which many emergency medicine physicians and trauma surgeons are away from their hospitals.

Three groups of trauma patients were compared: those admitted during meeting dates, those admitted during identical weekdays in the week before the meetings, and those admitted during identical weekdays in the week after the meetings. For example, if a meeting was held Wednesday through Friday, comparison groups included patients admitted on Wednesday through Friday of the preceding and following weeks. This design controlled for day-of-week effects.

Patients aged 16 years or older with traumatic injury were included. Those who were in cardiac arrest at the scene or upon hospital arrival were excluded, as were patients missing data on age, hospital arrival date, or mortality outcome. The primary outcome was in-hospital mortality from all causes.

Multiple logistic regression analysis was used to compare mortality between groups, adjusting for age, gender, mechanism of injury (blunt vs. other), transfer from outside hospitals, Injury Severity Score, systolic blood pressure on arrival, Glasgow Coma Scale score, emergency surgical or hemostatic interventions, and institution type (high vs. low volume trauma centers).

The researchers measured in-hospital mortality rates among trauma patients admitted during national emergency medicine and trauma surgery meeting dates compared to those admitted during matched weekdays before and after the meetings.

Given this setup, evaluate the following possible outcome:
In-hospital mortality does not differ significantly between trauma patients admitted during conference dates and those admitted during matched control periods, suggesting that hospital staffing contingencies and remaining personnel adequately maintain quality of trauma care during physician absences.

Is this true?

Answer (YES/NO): YES